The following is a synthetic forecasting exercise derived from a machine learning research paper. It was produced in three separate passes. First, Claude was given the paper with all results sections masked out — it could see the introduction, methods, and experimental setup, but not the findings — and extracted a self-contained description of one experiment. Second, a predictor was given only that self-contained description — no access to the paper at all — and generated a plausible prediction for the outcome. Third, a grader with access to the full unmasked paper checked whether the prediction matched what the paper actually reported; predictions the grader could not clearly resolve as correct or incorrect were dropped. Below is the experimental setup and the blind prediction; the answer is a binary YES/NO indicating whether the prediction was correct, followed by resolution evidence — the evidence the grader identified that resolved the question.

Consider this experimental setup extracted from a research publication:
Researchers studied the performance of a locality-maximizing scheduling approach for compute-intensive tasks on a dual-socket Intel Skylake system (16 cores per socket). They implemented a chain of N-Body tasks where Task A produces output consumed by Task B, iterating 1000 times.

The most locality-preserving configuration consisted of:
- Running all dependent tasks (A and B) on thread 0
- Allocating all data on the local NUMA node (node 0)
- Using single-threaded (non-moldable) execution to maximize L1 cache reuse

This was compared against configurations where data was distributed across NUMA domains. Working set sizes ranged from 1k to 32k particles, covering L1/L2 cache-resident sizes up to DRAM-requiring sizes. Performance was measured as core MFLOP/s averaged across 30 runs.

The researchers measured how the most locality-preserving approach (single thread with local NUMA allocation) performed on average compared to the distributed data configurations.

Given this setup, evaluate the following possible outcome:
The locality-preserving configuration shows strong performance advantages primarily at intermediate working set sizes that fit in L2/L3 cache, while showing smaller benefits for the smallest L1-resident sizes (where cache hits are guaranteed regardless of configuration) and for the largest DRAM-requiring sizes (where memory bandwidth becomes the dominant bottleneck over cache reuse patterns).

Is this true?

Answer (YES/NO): NO